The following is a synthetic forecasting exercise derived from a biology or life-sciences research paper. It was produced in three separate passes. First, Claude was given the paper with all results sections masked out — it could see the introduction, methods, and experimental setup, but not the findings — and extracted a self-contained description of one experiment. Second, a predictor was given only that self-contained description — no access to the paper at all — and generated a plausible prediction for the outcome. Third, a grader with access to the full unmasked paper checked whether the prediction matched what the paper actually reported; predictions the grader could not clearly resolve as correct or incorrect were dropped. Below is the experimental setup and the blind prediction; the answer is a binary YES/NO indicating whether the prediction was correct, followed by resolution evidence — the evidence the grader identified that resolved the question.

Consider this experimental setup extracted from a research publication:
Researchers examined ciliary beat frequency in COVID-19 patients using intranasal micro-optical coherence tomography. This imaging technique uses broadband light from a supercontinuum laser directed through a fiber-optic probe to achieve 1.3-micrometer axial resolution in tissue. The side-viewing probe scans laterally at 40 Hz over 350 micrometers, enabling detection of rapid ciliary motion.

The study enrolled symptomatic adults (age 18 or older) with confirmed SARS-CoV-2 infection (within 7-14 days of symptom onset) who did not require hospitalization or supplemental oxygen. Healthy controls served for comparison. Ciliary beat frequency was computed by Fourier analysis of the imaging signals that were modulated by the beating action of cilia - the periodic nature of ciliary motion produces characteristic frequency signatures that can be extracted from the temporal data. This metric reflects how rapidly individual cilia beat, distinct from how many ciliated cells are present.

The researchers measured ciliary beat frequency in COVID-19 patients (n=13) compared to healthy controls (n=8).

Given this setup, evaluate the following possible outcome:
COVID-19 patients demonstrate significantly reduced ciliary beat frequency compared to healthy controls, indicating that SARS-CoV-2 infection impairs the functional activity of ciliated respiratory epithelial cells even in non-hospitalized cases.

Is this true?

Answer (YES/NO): YES